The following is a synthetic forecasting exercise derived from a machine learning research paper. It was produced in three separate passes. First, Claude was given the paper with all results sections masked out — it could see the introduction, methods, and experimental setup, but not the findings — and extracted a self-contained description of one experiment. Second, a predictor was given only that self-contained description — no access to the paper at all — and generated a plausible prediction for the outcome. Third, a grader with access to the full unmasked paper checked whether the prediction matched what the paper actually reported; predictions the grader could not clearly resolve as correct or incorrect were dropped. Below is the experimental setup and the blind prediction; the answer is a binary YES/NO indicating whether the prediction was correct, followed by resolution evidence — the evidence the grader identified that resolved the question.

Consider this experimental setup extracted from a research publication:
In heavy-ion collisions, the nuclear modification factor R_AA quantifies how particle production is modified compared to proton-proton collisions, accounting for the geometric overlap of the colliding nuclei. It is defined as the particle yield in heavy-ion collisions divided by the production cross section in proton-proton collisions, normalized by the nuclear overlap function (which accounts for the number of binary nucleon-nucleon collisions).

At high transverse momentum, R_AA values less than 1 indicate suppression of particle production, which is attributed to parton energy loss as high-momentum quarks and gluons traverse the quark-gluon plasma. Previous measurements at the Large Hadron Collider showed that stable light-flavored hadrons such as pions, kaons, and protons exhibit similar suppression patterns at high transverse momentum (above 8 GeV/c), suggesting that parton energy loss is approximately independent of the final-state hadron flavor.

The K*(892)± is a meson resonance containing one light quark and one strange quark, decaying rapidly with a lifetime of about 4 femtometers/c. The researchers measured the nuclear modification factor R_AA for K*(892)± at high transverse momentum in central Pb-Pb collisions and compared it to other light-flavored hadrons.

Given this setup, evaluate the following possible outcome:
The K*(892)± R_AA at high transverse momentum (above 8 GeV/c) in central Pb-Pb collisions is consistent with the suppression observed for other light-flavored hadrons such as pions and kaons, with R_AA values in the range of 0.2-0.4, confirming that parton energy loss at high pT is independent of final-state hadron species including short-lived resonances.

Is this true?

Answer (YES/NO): YES